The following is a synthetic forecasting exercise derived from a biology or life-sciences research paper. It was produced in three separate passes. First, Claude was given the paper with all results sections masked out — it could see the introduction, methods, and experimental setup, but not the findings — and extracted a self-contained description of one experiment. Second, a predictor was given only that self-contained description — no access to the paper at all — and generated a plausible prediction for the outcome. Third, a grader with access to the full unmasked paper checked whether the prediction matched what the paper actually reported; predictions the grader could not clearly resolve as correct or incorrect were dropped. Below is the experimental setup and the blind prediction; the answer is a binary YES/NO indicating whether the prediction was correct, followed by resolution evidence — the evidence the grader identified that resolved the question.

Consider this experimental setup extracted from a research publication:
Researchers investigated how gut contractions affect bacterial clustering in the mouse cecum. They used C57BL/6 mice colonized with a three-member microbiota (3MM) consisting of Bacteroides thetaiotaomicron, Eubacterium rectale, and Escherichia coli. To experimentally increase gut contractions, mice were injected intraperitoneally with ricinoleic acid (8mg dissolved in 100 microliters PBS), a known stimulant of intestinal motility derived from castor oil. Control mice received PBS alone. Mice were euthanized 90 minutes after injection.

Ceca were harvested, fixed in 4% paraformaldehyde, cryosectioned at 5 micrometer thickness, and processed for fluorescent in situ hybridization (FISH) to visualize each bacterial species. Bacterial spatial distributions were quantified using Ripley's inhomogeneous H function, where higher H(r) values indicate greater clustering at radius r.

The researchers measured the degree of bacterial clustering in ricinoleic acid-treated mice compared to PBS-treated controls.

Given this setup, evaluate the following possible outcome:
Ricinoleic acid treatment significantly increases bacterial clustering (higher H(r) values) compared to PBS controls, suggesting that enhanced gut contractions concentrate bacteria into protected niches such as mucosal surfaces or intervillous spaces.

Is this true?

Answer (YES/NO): NO